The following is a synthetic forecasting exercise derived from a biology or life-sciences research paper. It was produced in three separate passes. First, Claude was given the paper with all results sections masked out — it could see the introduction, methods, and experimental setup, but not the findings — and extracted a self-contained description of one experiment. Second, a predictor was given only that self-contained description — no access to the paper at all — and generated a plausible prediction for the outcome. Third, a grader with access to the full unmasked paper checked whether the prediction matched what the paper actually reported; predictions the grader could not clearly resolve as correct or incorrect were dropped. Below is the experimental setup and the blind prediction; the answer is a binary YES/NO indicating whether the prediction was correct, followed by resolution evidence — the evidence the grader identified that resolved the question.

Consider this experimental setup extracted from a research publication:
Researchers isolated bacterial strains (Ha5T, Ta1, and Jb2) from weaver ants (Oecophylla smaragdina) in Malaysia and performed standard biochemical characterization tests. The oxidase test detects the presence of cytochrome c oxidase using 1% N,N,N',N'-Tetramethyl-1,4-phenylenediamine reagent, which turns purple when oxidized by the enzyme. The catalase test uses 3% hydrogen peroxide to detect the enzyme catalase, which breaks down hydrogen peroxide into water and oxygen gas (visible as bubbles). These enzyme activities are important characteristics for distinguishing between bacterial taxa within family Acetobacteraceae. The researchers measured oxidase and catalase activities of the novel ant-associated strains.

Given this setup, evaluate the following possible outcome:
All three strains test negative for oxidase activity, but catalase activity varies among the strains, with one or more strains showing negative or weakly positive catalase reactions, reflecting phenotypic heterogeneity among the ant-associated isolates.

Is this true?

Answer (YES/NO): NO